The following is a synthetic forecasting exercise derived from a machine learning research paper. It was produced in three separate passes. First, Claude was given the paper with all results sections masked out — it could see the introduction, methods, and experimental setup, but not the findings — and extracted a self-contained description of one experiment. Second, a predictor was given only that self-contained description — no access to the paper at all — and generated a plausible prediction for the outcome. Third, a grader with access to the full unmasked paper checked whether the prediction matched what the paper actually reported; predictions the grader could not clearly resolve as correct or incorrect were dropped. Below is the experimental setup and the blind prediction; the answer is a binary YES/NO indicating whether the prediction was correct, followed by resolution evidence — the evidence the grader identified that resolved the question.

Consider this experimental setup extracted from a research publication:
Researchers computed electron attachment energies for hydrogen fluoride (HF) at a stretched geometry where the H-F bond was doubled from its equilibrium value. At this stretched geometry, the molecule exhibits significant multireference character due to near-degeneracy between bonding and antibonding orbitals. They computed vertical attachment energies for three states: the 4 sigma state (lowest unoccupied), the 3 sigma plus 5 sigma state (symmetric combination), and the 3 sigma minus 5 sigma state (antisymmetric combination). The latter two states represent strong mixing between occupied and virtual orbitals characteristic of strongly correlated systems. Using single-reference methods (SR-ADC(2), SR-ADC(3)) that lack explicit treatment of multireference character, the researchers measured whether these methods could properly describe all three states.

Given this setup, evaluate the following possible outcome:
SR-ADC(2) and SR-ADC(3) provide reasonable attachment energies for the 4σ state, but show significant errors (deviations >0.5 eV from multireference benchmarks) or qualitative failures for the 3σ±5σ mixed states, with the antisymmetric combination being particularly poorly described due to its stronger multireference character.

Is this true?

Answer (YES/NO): NO